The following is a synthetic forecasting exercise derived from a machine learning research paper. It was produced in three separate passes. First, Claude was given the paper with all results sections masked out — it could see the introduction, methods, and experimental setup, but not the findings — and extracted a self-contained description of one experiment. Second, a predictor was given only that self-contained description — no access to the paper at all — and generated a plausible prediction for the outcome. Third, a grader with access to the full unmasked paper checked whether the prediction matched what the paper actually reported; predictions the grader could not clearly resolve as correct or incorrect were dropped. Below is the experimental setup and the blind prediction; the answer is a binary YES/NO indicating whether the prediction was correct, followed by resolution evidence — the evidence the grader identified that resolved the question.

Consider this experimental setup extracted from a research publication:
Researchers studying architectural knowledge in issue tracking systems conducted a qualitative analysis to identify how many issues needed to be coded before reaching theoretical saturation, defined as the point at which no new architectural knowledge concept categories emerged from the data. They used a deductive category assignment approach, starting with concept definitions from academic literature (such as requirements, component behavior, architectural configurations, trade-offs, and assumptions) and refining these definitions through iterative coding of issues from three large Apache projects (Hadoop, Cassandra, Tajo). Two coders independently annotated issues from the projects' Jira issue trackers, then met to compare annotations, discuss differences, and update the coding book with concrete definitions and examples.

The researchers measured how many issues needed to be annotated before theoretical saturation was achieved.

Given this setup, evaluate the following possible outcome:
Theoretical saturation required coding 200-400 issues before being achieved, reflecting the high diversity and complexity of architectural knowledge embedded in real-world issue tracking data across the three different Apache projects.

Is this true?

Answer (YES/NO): NO